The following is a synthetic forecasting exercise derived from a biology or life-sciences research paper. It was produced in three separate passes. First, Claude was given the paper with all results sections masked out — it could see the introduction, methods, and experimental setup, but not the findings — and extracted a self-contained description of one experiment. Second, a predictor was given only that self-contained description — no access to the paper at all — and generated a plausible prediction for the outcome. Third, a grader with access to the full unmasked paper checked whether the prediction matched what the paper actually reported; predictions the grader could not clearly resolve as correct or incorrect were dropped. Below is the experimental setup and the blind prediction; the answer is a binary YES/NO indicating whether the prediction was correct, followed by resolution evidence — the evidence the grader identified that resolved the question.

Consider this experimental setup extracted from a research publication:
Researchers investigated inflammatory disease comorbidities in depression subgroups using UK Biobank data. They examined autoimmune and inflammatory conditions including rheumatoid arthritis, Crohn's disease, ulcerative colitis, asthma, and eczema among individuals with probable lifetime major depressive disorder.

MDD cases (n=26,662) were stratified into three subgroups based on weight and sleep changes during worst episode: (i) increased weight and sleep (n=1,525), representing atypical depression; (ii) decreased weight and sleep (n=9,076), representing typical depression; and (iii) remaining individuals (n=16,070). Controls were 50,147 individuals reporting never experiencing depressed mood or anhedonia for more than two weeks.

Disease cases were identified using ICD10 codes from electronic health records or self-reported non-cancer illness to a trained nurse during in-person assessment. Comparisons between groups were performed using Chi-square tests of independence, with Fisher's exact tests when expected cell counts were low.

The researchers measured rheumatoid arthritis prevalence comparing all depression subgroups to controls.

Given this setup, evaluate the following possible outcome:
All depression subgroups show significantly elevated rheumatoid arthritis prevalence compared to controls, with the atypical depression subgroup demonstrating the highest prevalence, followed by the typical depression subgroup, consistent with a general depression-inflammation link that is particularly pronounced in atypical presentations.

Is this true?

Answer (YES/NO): NO